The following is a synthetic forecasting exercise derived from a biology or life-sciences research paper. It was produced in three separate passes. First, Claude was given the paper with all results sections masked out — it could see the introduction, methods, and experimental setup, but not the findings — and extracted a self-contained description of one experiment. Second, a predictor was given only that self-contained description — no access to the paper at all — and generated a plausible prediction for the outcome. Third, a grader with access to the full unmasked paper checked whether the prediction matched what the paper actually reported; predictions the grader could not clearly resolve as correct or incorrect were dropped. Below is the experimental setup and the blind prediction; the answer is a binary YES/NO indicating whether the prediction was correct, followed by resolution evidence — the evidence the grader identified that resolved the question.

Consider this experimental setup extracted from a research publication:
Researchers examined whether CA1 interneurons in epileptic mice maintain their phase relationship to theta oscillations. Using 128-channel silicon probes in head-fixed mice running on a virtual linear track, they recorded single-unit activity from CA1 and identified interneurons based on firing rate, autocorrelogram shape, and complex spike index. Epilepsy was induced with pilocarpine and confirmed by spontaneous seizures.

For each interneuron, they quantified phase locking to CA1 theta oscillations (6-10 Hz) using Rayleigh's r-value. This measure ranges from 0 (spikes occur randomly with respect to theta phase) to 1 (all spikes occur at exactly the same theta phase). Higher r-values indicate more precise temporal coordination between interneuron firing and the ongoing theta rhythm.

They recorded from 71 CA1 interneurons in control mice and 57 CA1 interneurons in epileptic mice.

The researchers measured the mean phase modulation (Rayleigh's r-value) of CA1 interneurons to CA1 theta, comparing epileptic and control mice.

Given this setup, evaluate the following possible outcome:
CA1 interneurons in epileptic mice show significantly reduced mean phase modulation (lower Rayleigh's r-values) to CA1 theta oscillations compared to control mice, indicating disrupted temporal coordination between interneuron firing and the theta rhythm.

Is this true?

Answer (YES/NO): YES